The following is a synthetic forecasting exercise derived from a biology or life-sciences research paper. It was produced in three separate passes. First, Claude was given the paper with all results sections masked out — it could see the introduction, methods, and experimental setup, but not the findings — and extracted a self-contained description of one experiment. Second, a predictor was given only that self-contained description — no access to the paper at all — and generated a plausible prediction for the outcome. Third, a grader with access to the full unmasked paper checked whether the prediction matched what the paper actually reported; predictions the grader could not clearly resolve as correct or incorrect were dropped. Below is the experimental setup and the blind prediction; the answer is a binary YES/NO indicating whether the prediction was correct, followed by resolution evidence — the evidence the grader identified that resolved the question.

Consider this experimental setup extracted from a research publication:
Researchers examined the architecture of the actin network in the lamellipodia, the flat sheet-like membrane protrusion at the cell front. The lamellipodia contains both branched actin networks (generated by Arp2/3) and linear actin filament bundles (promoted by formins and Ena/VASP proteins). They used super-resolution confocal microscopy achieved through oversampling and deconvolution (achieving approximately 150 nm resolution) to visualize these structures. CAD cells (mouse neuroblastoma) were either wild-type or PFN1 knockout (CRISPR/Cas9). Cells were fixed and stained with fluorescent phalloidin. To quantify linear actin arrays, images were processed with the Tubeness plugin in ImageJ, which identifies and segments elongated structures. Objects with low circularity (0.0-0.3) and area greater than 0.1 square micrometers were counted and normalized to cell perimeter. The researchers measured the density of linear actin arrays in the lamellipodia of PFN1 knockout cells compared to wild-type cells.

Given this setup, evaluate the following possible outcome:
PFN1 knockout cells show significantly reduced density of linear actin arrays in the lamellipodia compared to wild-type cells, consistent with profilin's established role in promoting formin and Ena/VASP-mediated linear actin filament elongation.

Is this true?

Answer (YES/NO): YES